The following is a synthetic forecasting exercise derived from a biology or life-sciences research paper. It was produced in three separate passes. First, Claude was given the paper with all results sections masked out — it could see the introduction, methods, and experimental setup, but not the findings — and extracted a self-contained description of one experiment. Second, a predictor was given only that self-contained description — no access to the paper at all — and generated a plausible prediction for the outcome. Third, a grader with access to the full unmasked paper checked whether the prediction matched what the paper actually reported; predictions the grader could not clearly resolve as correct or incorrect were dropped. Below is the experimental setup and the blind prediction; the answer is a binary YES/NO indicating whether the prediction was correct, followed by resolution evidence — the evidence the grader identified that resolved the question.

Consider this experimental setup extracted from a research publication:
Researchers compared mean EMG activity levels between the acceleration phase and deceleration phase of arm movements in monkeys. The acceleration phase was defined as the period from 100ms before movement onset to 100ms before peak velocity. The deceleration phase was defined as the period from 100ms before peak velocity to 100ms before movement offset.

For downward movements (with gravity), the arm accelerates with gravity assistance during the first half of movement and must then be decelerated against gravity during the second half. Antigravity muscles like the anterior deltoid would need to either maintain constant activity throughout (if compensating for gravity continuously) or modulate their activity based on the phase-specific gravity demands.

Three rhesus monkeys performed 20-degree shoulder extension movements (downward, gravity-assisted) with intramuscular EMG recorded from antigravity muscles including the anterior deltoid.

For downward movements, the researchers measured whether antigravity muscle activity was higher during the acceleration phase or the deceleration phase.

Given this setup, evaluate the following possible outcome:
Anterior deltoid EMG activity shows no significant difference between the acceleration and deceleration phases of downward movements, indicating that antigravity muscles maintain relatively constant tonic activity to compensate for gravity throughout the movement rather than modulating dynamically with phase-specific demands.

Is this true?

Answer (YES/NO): NO